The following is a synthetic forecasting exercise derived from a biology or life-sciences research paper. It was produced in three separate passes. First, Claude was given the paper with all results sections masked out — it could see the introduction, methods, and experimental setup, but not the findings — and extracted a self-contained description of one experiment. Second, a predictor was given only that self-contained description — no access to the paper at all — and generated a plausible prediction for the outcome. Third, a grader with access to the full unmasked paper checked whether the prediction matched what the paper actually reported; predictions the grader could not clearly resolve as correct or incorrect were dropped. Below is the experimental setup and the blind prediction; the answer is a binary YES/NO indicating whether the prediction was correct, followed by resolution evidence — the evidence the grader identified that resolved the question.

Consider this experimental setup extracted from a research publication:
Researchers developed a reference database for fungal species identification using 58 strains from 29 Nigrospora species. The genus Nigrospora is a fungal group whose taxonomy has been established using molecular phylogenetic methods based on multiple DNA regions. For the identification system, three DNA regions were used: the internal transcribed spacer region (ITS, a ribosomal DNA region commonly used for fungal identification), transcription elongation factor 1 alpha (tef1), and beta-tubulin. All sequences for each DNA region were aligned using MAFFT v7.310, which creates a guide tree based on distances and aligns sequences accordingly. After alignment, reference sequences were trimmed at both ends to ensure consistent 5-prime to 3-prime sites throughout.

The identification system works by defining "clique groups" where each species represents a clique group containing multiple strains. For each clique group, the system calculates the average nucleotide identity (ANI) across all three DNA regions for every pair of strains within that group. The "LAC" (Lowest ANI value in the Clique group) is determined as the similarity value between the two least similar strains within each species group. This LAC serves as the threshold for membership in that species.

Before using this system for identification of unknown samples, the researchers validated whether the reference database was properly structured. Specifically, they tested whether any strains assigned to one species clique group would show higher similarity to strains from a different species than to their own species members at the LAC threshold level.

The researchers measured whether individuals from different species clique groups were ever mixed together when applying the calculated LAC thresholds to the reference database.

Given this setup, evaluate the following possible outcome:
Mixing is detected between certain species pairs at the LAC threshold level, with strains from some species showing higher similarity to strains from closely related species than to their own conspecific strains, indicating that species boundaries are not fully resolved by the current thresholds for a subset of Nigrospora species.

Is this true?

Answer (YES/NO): NO